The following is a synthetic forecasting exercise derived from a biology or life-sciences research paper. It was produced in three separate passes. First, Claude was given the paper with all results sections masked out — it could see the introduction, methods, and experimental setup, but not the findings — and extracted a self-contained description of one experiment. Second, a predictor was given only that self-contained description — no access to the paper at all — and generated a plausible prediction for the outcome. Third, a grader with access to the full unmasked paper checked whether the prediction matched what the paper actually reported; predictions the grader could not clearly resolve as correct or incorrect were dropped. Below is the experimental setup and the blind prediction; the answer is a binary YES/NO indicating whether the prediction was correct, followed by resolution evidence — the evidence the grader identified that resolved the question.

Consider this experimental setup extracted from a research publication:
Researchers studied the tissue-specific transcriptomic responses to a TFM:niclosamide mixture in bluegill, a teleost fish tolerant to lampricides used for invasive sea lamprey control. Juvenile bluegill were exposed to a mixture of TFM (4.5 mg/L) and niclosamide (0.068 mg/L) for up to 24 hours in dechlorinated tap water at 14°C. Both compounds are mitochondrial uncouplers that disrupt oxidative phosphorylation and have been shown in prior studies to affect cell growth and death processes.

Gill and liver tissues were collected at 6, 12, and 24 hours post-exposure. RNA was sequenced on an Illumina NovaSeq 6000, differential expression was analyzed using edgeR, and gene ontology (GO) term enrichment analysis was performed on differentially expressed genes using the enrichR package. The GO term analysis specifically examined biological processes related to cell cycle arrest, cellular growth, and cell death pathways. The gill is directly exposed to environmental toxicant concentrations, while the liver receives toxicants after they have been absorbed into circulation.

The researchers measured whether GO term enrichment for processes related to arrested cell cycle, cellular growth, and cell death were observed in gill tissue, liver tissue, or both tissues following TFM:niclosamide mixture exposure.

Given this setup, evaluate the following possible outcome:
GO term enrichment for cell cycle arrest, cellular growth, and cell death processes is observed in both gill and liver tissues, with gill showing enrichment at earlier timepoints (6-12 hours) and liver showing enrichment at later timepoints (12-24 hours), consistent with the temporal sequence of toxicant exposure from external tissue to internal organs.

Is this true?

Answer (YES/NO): NO